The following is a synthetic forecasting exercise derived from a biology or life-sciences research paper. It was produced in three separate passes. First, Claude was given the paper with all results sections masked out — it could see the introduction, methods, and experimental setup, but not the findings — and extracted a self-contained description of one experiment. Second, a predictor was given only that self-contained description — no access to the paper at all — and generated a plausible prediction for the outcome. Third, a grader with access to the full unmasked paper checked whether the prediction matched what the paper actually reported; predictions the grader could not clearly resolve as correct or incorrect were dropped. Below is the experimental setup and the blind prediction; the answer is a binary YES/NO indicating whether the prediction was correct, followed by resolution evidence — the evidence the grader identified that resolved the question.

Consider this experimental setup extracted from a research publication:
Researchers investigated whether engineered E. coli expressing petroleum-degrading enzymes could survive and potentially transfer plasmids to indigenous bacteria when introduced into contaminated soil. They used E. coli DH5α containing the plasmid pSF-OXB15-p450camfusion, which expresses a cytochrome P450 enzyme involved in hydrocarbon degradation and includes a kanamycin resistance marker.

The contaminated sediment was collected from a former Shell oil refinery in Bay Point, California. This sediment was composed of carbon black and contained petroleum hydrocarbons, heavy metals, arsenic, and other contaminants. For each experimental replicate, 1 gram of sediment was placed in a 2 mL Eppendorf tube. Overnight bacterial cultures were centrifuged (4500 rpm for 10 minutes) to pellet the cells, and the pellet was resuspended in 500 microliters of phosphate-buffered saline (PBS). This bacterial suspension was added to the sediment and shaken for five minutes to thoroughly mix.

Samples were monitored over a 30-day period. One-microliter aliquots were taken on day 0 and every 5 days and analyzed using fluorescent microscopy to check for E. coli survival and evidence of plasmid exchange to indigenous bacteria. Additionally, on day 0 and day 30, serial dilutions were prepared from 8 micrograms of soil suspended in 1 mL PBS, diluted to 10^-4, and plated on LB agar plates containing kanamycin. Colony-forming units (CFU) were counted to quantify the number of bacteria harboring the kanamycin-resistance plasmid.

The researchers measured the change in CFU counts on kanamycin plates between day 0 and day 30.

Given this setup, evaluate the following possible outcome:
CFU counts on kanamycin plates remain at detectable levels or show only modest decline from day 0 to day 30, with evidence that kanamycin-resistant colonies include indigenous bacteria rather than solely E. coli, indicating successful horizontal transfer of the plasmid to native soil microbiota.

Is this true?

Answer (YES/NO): NO